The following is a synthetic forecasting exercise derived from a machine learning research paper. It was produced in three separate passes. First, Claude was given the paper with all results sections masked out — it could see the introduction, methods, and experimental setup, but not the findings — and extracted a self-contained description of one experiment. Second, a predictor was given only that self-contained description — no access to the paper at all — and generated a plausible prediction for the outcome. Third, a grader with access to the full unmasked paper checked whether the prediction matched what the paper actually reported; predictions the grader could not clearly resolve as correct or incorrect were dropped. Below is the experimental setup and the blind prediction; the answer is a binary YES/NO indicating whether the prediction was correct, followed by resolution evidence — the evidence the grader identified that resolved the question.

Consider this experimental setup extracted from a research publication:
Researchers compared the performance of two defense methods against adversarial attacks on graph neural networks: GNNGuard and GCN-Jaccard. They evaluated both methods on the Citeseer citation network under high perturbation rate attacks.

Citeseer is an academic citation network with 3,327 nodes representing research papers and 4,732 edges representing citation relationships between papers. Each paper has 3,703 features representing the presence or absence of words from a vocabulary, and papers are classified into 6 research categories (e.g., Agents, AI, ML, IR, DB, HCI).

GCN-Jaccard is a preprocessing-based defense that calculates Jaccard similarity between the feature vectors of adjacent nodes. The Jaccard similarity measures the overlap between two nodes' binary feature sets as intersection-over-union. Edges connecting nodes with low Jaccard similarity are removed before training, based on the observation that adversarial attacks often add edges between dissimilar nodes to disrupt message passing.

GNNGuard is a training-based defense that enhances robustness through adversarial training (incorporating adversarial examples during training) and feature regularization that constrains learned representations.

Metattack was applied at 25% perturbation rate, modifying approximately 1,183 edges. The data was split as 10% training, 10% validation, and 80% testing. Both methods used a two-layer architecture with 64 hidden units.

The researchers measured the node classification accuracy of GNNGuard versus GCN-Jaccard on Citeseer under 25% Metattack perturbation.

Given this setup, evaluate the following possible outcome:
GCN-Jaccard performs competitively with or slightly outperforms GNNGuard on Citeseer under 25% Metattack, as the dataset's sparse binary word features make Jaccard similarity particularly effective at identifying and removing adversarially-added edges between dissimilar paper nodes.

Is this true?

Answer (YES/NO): NO